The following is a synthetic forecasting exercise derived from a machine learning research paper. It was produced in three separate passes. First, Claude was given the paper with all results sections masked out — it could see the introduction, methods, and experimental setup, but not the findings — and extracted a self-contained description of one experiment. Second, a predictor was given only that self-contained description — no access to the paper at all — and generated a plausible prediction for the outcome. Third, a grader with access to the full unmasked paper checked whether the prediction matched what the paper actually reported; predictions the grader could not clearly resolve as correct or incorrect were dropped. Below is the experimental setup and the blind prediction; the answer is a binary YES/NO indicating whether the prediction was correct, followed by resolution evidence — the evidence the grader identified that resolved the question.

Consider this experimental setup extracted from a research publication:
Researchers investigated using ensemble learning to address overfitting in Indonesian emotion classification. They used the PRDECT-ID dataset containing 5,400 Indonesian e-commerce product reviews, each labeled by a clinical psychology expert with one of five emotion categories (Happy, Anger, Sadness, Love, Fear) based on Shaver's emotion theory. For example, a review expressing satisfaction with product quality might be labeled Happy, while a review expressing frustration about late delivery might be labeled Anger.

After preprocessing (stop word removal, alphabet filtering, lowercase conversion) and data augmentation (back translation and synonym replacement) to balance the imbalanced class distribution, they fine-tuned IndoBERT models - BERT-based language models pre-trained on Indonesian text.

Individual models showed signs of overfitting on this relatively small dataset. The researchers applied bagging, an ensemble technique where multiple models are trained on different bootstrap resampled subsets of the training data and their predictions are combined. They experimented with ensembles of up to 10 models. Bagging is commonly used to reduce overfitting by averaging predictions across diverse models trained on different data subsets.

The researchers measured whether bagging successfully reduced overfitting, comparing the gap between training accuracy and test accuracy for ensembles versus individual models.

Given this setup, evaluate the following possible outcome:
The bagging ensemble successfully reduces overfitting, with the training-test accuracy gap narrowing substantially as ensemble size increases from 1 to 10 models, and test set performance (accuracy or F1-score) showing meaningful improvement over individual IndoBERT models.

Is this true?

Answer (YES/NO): NO